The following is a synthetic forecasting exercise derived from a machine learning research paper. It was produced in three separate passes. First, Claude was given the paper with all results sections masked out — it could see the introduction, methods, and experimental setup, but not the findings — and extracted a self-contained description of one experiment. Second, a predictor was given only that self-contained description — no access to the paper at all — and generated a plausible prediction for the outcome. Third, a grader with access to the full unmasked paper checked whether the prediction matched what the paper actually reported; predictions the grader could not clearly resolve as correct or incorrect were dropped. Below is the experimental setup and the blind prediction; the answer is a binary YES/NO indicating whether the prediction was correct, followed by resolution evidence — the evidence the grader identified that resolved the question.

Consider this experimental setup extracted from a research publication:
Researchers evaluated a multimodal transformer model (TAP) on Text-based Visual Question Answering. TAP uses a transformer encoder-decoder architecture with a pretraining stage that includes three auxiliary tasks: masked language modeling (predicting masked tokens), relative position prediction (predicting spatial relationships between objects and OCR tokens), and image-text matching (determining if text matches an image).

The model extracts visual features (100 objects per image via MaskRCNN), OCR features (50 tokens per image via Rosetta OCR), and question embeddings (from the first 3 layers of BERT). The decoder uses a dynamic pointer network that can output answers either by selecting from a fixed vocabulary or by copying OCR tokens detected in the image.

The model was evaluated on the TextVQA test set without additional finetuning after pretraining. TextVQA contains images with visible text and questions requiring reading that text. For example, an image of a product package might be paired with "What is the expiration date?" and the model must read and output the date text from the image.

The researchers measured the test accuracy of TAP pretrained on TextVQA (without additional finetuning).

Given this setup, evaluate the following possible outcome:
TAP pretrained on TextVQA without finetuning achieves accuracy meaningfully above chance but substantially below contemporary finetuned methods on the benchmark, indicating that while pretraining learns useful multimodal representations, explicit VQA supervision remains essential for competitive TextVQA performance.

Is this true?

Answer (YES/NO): NO